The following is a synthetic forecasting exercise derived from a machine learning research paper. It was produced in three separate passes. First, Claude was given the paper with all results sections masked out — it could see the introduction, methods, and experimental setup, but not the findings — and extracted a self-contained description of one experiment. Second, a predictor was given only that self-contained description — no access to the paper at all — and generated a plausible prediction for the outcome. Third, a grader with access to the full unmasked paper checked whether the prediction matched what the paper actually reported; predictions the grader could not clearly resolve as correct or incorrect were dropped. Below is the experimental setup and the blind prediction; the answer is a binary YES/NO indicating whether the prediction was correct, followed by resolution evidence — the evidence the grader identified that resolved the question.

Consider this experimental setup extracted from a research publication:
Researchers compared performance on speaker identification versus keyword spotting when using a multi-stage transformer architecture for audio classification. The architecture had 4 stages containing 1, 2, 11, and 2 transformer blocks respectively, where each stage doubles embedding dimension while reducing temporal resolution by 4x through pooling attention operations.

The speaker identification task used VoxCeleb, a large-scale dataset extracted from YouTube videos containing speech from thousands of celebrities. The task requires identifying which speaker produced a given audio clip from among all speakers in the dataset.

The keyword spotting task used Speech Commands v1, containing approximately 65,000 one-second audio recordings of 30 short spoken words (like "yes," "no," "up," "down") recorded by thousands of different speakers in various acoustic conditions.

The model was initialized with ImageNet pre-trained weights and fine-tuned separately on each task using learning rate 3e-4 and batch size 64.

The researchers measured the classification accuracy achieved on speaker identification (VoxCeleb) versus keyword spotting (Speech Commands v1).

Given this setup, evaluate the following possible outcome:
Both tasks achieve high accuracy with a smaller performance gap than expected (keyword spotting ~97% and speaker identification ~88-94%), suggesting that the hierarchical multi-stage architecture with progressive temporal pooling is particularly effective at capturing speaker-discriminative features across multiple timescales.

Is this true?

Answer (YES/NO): NO